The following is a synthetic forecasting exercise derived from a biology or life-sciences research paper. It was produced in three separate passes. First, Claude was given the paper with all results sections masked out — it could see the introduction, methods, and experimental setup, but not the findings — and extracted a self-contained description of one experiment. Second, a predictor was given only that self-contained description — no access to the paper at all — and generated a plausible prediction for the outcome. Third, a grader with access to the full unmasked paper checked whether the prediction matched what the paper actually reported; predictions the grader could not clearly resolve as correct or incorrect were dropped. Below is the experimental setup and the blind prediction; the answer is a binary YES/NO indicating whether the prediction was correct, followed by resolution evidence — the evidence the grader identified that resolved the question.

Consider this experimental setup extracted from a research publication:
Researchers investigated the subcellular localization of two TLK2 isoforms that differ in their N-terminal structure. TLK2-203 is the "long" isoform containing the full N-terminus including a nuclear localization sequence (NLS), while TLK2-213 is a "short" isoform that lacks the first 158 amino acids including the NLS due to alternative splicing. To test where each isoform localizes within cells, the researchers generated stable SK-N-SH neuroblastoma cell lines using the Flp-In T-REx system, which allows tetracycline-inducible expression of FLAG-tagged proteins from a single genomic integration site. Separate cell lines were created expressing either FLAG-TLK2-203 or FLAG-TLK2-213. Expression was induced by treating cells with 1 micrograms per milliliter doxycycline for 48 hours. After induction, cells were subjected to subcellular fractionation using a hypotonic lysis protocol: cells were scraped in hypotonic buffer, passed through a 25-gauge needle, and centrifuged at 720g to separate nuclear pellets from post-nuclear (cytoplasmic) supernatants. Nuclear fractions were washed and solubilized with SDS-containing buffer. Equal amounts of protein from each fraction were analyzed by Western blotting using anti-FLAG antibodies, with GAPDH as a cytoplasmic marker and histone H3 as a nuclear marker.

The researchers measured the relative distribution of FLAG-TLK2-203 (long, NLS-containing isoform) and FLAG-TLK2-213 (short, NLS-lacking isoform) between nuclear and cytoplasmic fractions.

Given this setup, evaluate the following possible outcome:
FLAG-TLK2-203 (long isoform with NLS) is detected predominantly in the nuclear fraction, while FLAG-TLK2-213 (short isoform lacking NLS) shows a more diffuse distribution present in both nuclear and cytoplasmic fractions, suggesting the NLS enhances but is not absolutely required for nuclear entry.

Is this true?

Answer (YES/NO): NO